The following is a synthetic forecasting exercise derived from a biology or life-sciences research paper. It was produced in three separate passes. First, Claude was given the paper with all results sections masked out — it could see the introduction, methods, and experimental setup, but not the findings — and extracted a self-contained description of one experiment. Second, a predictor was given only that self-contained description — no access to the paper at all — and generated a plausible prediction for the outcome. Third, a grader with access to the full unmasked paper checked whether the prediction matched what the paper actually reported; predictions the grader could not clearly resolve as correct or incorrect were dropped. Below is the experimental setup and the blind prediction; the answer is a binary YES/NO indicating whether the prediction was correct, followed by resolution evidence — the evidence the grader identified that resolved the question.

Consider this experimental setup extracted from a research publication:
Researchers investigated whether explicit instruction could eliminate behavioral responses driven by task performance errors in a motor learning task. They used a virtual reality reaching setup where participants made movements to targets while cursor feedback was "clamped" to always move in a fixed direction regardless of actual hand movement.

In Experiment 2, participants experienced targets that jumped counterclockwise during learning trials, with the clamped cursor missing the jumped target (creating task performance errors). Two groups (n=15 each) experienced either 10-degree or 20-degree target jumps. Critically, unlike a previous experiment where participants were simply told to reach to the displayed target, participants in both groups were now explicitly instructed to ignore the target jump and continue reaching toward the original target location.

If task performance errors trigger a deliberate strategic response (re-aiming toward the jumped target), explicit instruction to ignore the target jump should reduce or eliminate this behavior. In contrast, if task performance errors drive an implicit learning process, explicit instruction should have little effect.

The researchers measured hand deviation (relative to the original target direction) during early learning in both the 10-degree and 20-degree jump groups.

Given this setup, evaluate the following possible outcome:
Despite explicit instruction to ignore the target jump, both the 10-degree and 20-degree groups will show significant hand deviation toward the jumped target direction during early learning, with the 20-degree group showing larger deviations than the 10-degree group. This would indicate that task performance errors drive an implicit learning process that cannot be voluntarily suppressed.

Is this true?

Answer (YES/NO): NO